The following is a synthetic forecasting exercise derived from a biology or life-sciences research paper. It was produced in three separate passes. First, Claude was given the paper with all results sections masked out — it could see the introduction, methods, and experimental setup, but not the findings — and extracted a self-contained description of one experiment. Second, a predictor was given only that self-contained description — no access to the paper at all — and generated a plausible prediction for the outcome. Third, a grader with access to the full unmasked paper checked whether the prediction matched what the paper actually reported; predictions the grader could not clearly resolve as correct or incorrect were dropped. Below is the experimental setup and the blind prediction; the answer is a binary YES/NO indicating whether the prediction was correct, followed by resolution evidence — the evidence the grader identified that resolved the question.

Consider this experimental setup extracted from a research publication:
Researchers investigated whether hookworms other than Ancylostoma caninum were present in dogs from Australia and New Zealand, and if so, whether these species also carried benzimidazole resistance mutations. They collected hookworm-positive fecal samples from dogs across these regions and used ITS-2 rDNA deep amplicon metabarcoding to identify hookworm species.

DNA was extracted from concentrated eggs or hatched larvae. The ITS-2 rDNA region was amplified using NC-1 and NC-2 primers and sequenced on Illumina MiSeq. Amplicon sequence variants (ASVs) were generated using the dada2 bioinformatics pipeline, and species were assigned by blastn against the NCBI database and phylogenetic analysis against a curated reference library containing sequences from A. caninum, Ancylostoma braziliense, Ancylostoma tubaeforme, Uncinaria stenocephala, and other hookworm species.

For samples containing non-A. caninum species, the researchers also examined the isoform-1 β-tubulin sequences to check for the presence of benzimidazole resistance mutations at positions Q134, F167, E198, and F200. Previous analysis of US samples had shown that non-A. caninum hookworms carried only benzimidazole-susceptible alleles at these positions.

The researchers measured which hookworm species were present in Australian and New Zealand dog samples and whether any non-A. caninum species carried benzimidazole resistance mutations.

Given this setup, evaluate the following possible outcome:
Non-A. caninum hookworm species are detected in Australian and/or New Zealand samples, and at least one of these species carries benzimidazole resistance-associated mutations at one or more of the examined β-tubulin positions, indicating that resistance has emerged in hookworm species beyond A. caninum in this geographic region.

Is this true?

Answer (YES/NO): YES